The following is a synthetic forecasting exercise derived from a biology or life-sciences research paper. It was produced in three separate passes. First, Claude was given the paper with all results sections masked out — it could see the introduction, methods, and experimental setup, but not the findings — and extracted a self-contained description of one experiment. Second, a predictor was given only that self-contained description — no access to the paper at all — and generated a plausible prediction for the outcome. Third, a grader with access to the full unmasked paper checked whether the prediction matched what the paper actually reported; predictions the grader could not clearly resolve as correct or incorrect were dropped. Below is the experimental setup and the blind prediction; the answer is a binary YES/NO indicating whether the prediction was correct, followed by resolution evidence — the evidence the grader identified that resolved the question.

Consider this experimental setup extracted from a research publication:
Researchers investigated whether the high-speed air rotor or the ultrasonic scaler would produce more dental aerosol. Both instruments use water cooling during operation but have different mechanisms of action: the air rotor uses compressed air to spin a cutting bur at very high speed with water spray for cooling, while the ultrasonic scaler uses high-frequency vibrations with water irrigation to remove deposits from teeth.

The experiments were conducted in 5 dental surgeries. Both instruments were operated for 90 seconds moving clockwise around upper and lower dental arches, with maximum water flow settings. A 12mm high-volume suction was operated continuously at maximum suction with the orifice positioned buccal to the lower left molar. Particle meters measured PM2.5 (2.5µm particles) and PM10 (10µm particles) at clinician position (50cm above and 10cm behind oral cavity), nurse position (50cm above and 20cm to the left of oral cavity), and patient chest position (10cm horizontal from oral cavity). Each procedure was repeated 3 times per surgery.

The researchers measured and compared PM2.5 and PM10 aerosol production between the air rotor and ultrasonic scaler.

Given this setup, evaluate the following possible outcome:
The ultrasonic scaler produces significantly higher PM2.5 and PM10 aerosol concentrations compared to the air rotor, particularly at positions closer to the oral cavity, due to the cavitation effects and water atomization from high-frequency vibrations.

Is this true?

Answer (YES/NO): NO